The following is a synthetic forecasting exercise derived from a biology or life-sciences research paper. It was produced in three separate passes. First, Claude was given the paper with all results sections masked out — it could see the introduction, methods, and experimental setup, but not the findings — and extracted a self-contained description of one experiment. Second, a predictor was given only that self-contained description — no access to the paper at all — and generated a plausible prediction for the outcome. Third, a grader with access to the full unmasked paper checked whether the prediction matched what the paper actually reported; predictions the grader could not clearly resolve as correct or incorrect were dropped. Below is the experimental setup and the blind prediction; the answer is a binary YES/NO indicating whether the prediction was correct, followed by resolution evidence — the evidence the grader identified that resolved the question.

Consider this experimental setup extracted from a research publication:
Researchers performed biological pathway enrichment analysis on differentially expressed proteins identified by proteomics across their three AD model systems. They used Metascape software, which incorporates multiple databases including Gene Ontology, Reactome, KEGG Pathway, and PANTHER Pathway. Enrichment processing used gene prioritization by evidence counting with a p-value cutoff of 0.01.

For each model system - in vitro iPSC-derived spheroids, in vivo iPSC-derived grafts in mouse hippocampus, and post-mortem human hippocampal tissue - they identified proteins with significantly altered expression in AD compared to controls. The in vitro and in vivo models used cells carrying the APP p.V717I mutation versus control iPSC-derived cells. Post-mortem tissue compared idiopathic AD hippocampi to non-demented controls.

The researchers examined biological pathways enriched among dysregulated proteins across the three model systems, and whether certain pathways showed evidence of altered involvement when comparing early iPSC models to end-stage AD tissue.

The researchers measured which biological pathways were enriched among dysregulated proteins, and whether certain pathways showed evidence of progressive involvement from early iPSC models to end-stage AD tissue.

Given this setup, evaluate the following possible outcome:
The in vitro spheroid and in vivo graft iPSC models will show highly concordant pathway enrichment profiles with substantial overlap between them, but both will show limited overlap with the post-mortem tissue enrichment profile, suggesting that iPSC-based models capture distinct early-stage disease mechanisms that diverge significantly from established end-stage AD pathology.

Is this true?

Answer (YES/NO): NO